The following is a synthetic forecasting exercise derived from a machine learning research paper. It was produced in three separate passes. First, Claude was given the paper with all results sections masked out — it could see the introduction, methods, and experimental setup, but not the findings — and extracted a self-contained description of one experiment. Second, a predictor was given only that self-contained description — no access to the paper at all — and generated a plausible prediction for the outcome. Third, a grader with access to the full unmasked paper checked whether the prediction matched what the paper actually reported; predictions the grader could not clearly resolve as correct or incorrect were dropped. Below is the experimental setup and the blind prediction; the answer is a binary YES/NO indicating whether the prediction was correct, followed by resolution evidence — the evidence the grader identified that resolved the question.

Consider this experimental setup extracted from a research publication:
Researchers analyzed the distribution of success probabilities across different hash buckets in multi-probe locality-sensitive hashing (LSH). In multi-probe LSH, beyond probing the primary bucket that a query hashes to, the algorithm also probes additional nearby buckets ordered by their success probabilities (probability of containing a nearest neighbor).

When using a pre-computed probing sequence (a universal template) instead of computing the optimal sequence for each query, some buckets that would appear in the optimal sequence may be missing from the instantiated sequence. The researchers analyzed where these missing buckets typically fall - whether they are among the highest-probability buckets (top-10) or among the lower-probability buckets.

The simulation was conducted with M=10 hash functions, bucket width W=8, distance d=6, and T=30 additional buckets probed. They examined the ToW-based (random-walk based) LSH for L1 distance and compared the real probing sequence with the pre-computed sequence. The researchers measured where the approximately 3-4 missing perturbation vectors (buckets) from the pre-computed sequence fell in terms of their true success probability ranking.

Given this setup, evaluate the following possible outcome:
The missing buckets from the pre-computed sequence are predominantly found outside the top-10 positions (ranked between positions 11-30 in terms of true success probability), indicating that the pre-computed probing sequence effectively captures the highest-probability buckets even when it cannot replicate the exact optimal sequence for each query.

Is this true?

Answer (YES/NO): YES